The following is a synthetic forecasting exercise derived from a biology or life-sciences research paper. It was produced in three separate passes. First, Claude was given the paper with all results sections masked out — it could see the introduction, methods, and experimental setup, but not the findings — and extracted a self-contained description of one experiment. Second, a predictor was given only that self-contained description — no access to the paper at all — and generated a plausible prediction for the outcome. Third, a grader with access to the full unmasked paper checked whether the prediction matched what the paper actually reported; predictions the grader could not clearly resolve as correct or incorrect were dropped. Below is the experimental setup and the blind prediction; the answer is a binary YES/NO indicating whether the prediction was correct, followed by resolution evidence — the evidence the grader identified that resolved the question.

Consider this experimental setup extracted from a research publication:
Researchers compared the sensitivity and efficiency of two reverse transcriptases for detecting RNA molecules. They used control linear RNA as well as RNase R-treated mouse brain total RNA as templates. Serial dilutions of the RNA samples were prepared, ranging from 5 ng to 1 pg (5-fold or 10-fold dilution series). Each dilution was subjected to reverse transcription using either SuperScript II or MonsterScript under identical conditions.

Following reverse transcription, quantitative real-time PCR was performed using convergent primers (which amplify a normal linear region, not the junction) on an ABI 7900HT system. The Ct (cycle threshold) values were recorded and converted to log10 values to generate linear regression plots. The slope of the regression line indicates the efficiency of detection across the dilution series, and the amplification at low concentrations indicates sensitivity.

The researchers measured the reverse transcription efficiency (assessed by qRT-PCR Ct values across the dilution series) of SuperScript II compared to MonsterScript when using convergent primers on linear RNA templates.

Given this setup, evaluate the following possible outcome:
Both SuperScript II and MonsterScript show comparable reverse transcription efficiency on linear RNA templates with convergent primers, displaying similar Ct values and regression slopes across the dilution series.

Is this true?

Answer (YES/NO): YES